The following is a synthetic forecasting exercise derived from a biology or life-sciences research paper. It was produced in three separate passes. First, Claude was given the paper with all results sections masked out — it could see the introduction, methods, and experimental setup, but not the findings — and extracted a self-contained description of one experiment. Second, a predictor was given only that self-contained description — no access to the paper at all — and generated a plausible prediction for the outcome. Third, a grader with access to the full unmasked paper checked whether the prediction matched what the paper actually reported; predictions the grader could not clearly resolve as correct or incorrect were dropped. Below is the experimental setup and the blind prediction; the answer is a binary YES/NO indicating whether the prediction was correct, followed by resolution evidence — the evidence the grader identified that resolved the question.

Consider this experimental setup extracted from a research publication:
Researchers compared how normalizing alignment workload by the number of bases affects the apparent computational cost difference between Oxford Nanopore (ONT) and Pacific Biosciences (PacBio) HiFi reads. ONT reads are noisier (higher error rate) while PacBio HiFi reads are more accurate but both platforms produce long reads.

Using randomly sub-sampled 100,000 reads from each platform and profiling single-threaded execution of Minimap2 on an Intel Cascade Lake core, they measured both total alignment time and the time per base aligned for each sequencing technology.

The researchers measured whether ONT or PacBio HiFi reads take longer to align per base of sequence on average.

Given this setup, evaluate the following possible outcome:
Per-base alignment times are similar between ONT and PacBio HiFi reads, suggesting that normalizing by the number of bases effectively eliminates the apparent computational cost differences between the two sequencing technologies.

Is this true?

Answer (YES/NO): NO